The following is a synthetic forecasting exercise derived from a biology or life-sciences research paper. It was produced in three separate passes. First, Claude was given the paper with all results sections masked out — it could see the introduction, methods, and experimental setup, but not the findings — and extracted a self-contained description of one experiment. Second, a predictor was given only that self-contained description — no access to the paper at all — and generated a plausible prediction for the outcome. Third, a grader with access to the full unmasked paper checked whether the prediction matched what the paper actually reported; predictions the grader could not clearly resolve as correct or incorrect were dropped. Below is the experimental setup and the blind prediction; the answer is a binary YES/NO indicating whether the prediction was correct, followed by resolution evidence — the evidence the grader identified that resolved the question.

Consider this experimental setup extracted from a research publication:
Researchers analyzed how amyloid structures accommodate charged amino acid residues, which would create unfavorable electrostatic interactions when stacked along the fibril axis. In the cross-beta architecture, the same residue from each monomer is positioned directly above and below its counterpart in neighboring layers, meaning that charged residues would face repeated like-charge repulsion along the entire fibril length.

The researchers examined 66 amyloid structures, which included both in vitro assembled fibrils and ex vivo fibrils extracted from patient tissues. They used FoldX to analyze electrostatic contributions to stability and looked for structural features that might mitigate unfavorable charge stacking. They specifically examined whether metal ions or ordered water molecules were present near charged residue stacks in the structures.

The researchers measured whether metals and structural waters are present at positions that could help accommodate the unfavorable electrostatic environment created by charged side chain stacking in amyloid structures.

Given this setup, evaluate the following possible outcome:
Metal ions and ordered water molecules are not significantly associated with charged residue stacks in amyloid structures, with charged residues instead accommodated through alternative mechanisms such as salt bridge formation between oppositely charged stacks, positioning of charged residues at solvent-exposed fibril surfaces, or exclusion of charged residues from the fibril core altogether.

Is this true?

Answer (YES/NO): NO